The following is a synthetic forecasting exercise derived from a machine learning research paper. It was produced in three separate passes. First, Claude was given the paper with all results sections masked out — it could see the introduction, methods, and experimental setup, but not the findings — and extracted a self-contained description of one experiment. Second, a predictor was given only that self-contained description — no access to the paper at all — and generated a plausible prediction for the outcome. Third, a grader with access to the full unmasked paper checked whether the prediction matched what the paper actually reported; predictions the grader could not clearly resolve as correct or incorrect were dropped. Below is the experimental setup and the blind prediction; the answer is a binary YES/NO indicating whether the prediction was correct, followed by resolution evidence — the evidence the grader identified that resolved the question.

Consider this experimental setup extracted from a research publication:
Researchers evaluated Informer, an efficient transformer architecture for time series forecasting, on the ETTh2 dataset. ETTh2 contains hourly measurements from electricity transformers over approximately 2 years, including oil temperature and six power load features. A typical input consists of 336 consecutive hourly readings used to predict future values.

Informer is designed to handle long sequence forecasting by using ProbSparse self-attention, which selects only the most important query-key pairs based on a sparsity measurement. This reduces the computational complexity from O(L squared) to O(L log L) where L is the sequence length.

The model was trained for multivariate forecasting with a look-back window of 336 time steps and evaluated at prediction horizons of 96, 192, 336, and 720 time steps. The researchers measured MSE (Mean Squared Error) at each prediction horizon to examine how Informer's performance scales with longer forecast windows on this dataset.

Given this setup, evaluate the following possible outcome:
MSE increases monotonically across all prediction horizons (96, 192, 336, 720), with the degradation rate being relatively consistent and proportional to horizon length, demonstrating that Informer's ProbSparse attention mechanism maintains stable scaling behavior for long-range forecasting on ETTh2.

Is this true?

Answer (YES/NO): NO